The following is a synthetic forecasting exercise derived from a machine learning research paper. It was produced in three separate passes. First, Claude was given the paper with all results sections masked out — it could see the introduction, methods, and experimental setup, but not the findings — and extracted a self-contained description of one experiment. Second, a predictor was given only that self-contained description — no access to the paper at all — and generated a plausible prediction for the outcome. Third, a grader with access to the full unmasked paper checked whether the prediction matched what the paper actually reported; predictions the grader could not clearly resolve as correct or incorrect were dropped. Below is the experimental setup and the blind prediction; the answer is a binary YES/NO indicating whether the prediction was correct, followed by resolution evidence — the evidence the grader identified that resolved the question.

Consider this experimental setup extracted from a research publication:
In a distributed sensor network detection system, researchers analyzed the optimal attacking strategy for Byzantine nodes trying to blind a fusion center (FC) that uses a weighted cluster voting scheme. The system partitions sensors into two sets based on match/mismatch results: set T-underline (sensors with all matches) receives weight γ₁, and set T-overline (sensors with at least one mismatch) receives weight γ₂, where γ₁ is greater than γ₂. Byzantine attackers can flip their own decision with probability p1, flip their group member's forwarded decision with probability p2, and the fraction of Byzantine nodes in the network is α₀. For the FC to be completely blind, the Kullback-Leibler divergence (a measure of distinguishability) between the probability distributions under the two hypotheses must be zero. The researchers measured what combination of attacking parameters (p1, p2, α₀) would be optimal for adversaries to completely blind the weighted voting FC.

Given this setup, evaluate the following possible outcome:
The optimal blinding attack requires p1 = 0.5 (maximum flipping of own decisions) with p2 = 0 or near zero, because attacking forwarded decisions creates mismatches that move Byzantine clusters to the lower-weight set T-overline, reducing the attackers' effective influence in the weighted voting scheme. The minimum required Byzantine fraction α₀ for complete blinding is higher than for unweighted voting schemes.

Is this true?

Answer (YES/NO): NO